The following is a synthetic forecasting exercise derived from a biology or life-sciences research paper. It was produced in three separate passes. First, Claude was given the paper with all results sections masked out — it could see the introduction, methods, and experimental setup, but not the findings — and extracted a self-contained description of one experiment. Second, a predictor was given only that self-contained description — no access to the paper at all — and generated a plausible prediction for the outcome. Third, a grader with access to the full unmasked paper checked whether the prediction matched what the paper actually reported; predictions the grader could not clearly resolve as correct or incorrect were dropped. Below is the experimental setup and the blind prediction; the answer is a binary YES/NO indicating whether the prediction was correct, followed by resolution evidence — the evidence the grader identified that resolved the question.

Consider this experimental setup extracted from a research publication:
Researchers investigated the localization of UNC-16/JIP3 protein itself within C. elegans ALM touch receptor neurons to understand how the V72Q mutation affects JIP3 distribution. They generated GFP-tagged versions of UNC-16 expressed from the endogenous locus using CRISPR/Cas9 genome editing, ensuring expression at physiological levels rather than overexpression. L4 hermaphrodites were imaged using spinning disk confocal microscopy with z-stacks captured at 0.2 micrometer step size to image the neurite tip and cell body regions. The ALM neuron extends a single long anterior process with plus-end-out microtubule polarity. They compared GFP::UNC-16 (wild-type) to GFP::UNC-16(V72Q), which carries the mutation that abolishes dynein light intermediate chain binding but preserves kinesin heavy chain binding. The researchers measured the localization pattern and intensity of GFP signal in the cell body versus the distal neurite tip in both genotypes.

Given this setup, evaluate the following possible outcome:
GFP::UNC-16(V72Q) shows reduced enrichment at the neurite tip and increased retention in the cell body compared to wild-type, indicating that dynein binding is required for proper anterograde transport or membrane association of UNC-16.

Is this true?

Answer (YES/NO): NO